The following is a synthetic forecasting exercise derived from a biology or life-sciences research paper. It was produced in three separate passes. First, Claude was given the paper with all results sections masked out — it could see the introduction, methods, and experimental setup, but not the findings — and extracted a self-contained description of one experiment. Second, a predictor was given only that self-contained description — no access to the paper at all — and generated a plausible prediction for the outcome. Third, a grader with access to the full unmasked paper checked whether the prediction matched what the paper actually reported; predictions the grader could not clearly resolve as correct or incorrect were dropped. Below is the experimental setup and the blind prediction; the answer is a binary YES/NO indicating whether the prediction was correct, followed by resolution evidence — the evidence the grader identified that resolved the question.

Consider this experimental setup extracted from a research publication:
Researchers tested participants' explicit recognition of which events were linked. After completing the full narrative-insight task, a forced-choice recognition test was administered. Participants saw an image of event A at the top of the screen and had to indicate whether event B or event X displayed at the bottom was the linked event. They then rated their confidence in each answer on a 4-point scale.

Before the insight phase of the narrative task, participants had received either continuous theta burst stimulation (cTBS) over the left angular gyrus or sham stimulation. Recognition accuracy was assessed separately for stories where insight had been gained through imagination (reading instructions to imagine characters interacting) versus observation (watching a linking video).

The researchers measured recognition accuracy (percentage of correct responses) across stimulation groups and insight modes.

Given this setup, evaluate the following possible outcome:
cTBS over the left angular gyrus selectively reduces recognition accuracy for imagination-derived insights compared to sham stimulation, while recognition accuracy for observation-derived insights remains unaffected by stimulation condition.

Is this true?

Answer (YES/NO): NO